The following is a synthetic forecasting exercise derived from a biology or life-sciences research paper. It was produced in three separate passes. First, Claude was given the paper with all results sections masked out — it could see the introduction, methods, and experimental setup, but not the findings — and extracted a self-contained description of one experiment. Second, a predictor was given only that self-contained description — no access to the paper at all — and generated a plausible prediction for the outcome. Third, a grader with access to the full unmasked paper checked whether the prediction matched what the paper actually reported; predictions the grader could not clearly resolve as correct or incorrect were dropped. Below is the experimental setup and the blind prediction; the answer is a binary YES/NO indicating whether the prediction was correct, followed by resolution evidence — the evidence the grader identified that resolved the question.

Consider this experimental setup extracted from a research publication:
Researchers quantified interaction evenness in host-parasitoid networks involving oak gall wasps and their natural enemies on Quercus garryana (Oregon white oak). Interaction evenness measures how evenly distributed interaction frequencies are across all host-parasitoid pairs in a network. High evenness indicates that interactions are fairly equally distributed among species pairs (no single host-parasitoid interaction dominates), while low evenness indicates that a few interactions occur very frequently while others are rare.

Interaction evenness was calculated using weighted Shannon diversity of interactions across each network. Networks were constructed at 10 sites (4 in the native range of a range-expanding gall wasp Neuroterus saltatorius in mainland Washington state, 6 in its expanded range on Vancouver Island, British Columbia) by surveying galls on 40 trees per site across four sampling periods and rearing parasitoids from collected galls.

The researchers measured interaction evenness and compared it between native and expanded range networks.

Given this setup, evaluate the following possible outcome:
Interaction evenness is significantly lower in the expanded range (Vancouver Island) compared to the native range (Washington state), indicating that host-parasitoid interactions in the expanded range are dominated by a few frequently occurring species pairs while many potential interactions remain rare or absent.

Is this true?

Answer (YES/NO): NO